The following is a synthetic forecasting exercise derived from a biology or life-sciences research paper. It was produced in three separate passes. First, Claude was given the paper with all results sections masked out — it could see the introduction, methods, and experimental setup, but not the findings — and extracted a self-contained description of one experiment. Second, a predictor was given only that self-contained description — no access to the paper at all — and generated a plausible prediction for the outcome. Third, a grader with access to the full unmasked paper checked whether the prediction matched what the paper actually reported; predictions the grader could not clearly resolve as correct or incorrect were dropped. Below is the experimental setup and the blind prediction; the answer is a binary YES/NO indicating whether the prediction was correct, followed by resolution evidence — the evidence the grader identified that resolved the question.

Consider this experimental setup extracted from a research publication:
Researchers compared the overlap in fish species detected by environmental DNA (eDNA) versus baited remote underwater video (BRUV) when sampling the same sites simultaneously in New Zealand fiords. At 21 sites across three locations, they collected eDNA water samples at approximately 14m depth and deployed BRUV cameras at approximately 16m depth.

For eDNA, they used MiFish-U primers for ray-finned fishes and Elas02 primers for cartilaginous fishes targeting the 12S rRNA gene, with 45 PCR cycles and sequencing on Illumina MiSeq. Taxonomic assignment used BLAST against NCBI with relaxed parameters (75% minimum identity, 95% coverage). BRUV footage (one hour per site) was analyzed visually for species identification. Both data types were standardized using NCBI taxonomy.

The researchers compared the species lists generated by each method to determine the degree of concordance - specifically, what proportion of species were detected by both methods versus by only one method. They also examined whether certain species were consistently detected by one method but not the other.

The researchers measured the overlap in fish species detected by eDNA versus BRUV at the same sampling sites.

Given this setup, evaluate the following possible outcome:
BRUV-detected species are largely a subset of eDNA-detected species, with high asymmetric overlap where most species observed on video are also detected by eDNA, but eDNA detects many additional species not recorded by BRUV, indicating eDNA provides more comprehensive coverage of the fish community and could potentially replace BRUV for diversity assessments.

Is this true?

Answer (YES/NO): NO